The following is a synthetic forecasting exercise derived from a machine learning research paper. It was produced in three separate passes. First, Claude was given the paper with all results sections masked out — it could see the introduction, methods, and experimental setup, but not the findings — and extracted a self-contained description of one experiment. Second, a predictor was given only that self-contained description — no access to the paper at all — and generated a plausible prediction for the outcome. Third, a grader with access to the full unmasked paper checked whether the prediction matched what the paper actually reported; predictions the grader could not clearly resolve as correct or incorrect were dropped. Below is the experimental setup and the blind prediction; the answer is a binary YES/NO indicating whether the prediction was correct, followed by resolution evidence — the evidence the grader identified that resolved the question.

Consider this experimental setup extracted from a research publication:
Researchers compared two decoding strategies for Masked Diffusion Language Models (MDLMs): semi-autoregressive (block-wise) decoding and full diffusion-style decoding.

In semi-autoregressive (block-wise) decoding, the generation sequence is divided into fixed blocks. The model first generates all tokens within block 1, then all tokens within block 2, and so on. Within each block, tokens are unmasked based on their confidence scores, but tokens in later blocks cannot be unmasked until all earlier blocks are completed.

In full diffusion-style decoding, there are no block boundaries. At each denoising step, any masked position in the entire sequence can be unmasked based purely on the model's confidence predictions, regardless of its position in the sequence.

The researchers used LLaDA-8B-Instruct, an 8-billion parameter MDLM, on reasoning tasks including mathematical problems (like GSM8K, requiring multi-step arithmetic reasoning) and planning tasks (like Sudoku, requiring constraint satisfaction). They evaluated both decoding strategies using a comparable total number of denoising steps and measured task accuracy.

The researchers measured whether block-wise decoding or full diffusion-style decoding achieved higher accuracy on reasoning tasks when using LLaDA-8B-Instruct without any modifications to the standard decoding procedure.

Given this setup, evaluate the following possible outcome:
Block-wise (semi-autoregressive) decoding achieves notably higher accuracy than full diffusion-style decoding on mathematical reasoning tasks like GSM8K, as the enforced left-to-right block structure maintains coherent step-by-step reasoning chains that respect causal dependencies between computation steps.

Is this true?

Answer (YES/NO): YES